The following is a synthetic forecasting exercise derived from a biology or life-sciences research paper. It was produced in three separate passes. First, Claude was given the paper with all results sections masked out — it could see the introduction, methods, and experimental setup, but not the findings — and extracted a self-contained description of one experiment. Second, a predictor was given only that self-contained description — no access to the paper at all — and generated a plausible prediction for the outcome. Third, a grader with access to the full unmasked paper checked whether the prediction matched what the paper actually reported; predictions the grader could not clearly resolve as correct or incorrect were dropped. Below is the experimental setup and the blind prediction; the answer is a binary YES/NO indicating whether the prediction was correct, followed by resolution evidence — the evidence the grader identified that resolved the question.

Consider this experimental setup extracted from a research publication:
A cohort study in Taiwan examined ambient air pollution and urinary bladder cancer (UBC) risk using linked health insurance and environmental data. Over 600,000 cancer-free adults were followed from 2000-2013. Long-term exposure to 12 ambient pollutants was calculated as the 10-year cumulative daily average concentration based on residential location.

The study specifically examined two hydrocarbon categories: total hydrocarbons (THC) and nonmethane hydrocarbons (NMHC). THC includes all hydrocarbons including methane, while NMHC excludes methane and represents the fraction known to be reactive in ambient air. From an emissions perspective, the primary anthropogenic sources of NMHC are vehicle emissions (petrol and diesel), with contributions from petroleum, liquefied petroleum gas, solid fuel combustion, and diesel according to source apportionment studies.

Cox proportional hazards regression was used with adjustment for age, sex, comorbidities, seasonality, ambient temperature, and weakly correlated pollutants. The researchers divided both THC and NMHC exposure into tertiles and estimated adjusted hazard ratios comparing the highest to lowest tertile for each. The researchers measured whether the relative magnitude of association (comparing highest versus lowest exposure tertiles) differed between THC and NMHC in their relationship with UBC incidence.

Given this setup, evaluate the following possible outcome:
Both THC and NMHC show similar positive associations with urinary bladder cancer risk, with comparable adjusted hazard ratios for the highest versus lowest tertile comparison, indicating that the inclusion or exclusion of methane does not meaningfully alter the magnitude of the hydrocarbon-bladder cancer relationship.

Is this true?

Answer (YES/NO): NO